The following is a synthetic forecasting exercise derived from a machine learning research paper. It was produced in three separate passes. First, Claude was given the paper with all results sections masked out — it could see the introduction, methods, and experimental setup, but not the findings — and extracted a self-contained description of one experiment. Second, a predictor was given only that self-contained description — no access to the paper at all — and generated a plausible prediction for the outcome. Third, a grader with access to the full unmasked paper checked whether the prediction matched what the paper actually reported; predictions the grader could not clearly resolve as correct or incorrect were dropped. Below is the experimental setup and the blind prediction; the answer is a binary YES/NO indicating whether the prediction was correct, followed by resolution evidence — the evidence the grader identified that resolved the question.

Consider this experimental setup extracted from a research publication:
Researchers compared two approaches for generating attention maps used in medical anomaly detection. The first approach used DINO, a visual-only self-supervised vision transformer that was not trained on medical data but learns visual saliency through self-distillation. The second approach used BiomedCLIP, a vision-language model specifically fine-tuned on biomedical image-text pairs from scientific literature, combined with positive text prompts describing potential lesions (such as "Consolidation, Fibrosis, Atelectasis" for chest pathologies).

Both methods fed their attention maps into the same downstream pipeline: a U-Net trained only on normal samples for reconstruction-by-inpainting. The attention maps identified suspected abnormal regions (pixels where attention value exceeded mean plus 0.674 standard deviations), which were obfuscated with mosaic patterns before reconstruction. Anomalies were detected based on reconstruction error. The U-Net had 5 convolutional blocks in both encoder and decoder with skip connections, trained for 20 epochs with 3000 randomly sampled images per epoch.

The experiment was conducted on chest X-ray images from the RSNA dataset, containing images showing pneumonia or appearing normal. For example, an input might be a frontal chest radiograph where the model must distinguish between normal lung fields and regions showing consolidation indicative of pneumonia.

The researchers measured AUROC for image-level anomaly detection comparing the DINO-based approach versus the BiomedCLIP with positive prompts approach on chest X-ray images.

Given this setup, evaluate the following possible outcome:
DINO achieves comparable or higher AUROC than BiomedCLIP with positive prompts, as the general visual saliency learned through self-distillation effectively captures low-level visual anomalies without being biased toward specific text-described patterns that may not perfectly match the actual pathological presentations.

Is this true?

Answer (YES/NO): YES